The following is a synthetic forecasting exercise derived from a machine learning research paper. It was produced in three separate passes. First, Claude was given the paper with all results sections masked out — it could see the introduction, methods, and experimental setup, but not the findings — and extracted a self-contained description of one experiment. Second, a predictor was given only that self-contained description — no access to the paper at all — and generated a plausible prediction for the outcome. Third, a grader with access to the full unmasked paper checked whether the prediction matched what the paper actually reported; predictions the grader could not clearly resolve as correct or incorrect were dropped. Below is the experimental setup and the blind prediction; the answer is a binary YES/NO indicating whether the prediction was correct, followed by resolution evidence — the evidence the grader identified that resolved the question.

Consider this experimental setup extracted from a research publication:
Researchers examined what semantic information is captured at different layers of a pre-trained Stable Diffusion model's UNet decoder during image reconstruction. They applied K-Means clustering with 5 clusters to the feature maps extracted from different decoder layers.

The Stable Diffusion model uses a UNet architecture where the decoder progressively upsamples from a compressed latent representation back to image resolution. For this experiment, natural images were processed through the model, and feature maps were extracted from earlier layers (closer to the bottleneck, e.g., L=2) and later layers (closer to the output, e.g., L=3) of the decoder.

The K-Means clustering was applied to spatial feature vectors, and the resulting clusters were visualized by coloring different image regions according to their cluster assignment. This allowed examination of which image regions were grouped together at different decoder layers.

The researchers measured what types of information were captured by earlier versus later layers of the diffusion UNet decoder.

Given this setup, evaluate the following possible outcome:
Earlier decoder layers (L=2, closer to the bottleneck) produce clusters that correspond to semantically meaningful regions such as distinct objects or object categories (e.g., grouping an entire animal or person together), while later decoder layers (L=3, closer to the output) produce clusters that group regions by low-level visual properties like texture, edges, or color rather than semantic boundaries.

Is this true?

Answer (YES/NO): YES